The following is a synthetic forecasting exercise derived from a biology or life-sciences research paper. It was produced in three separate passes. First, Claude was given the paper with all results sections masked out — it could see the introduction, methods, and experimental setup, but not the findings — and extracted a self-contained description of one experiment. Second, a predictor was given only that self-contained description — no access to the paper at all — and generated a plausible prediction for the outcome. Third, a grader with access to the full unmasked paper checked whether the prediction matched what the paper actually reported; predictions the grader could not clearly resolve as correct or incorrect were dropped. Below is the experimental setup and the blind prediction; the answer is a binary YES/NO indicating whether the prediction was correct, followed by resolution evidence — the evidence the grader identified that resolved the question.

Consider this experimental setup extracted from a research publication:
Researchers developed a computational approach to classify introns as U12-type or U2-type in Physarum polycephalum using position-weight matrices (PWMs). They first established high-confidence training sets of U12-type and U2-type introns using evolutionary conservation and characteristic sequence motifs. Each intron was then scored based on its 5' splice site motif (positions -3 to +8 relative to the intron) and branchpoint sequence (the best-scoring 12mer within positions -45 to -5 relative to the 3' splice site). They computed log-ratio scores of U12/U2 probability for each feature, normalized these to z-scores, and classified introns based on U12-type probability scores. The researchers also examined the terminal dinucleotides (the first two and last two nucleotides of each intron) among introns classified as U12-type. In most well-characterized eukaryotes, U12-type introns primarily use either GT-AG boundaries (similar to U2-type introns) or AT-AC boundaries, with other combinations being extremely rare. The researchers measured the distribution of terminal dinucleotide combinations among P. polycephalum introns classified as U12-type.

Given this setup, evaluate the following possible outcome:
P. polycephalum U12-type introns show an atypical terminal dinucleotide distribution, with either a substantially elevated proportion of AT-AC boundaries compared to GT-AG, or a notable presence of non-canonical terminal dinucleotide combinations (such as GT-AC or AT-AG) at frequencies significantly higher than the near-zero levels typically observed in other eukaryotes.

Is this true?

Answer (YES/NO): YES